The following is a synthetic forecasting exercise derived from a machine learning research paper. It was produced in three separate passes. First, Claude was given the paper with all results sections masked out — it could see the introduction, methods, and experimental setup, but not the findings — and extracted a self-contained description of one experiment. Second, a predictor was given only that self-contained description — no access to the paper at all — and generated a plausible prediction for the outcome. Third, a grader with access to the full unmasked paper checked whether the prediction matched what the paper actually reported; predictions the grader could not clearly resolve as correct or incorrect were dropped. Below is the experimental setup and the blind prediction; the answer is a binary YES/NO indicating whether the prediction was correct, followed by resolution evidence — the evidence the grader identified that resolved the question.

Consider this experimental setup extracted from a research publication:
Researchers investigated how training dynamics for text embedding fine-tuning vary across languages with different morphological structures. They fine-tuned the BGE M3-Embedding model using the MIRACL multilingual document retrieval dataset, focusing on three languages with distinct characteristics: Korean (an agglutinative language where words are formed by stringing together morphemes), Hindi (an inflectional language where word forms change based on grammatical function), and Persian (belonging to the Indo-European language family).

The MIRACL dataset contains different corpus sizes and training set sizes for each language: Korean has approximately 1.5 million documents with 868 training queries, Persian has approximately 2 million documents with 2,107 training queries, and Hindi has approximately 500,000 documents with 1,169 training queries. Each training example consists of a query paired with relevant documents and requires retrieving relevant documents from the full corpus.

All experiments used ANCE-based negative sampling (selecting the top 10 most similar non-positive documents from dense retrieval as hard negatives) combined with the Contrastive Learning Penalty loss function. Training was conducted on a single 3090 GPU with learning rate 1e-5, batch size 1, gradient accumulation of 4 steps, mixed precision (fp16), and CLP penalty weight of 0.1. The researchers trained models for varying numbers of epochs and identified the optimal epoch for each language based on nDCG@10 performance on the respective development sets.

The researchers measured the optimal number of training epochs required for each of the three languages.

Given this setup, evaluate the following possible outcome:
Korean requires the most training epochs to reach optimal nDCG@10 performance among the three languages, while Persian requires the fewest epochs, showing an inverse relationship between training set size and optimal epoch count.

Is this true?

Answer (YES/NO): NO